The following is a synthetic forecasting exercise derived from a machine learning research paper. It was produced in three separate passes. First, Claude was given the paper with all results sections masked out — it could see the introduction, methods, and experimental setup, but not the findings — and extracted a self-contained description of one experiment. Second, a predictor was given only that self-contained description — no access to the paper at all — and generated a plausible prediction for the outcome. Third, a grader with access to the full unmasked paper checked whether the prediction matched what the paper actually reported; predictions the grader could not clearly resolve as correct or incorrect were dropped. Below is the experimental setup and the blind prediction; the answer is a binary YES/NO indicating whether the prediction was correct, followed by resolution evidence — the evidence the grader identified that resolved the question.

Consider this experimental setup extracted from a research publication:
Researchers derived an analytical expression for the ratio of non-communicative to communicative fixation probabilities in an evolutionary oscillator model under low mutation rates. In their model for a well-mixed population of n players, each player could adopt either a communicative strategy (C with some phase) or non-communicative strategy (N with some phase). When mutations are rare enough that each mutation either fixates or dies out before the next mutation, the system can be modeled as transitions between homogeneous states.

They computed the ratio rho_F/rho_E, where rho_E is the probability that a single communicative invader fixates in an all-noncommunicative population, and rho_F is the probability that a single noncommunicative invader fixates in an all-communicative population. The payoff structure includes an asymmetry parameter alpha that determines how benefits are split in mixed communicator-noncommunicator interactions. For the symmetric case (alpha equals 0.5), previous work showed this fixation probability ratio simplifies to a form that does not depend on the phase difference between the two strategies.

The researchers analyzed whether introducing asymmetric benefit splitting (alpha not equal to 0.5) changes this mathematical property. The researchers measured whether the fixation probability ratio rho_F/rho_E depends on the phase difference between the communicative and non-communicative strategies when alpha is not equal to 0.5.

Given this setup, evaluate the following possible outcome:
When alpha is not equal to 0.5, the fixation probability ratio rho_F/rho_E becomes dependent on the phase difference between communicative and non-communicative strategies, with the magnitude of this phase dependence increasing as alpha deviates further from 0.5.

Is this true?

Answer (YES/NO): NO